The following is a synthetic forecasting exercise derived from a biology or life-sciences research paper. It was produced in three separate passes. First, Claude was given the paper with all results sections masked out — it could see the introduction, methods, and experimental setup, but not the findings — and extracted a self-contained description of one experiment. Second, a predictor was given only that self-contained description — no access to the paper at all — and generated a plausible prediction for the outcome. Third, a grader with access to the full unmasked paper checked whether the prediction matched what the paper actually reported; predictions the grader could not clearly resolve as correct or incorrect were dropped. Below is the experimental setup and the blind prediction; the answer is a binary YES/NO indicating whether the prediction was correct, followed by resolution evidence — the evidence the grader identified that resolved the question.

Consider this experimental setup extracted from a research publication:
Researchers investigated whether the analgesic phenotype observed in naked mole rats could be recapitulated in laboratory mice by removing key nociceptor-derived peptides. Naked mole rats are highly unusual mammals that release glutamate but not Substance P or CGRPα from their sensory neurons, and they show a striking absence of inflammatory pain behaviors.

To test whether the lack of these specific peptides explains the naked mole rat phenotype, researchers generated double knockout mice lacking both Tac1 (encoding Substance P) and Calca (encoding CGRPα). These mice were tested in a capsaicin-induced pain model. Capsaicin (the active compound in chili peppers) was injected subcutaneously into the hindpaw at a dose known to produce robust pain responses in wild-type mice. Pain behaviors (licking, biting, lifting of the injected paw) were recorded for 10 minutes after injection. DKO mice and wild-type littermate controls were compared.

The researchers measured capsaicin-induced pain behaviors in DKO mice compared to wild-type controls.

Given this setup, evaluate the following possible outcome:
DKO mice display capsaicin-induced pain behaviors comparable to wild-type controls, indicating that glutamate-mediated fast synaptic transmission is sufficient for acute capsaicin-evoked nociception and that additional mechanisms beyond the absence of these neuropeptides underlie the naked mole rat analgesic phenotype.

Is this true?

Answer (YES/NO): YES